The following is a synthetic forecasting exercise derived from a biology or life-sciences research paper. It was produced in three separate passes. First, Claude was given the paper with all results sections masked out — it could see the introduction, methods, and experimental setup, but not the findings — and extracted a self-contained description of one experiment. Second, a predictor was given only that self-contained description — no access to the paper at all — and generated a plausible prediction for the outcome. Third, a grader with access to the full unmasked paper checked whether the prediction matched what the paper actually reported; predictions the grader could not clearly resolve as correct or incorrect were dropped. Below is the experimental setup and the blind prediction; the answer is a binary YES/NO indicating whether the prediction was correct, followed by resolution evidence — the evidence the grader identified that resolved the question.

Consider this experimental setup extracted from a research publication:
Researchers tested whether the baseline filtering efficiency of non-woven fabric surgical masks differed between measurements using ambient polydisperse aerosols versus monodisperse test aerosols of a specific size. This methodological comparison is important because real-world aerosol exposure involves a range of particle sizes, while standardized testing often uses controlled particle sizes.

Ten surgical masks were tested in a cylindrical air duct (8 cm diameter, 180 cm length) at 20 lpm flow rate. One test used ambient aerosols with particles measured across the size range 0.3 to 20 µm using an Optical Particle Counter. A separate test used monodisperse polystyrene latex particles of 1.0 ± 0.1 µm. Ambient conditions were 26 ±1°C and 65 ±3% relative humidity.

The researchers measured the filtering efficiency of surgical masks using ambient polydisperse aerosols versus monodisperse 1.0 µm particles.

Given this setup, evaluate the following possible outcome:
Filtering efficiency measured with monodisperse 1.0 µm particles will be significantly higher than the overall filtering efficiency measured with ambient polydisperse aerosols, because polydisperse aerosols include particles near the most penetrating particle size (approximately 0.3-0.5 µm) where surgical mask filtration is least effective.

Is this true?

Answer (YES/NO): YES